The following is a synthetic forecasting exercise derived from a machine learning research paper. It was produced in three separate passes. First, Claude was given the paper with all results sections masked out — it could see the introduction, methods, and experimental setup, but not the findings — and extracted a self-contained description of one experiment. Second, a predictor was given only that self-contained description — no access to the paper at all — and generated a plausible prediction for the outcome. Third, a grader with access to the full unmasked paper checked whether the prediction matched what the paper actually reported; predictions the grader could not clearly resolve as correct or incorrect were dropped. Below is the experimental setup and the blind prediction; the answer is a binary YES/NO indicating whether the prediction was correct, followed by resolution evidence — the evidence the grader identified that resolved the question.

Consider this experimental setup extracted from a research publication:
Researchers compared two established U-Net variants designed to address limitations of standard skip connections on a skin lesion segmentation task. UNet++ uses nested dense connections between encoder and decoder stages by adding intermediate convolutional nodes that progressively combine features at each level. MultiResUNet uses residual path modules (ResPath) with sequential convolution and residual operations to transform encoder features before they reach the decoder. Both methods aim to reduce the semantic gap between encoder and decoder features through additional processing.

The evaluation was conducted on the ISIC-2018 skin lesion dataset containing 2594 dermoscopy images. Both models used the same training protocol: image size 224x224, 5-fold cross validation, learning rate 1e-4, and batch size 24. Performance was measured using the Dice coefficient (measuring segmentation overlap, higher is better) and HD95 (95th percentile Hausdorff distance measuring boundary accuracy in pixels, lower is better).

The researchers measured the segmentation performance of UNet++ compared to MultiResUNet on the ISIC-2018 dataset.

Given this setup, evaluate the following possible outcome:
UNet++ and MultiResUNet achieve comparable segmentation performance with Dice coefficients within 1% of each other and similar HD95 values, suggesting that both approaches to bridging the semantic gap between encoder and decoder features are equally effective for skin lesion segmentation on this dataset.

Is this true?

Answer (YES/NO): YES